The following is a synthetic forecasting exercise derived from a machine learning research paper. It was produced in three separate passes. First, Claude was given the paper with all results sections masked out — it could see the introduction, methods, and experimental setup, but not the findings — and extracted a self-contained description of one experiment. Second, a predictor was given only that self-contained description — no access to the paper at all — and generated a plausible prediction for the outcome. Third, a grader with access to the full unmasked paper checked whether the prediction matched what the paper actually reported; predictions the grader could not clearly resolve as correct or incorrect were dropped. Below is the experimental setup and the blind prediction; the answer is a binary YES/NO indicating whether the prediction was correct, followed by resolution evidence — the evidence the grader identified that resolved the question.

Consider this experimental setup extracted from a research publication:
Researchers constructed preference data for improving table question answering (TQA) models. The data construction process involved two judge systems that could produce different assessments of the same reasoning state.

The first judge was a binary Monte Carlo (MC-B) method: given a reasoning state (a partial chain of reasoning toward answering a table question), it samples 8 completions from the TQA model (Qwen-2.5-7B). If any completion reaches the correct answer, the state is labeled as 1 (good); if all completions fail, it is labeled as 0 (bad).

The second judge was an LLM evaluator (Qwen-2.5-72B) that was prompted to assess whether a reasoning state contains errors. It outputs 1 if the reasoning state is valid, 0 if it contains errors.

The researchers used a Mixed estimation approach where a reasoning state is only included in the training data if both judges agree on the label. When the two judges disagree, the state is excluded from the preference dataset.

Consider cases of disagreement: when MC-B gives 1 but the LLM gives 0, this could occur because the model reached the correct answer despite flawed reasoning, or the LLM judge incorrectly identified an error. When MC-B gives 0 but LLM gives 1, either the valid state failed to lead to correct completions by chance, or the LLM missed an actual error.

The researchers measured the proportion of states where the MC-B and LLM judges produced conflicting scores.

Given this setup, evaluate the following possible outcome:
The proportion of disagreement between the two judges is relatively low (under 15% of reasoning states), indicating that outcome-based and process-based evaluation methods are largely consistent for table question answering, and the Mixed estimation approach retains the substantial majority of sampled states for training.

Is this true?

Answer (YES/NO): NO